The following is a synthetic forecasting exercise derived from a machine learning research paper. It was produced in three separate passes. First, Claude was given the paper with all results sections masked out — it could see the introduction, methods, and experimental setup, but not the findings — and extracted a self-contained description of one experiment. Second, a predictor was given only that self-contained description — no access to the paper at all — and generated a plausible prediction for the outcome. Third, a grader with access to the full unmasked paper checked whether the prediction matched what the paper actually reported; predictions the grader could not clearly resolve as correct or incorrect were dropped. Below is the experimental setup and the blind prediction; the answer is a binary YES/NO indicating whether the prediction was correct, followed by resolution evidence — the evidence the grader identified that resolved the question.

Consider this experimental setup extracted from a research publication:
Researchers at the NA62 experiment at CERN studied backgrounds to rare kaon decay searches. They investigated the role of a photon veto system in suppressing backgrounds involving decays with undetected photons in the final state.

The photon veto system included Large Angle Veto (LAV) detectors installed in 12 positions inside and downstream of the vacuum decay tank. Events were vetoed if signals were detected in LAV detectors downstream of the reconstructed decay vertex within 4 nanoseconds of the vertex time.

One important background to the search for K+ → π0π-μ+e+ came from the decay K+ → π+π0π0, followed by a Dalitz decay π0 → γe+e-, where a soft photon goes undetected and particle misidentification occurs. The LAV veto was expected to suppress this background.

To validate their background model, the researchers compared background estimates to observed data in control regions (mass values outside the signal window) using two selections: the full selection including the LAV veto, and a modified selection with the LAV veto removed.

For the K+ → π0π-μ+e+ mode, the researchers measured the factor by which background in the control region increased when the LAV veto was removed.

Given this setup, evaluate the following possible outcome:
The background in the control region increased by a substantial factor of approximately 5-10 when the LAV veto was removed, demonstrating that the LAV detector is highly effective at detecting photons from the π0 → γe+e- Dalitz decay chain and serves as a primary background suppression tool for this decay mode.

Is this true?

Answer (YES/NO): YES